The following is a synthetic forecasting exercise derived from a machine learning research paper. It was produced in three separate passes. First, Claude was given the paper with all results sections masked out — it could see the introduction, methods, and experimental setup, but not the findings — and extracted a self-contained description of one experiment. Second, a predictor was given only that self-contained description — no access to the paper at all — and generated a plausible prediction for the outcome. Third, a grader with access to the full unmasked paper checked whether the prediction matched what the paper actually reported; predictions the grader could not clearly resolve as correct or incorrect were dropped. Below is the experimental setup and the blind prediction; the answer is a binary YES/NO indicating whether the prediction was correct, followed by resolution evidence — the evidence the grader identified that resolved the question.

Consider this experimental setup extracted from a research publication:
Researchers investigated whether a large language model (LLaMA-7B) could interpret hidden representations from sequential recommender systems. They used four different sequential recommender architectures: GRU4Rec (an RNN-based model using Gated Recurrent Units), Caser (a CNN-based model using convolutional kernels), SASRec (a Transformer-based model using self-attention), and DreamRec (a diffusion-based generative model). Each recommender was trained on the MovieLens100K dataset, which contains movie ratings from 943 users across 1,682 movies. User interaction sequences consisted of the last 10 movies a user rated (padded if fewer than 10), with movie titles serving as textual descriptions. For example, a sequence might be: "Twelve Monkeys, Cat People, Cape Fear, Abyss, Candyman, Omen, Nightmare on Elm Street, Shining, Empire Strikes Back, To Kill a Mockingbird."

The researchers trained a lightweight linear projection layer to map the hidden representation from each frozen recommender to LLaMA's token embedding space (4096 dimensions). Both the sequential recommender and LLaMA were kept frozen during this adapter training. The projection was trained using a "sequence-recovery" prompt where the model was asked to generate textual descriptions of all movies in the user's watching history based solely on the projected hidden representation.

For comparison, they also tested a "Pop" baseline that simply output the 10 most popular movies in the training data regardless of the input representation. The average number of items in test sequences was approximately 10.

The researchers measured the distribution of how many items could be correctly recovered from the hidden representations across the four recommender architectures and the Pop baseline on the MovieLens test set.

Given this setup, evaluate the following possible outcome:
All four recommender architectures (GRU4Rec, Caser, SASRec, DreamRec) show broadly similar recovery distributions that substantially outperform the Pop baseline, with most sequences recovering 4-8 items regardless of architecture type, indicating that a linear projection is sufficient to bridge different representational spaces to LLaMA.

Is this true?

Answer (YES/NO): NO